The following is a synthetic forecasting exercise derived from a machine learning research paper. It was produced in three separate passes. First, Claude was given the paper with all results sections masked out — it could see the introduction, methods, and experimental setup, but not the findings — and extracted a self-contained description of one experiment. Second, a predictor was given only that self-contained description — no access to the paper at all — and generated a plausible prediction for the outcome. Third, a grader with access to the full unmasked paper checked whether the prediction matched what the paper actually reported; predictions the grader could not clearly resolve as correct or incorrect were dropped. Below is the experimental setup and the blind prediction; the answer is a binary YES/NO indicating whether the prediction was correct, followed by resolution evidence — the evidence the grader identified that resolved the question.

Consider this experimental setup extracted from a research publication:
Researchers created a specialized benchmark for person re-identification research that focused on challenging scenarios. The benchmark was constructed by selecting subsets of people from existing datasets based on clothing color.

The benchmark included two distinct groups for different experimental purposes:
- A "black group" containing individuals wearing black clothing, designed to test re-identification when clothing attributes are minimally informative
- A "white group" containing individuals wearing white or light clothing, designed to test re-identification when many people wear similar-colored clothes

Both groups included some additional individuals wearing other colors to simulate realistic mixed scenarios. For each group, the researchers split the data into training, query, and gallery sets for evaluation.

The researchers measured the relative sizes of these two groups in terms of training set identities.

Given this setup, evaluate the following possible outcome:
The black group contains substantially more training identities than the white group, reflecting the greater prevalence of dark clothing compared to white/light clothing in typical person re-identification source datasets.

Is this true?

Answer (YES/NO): NO